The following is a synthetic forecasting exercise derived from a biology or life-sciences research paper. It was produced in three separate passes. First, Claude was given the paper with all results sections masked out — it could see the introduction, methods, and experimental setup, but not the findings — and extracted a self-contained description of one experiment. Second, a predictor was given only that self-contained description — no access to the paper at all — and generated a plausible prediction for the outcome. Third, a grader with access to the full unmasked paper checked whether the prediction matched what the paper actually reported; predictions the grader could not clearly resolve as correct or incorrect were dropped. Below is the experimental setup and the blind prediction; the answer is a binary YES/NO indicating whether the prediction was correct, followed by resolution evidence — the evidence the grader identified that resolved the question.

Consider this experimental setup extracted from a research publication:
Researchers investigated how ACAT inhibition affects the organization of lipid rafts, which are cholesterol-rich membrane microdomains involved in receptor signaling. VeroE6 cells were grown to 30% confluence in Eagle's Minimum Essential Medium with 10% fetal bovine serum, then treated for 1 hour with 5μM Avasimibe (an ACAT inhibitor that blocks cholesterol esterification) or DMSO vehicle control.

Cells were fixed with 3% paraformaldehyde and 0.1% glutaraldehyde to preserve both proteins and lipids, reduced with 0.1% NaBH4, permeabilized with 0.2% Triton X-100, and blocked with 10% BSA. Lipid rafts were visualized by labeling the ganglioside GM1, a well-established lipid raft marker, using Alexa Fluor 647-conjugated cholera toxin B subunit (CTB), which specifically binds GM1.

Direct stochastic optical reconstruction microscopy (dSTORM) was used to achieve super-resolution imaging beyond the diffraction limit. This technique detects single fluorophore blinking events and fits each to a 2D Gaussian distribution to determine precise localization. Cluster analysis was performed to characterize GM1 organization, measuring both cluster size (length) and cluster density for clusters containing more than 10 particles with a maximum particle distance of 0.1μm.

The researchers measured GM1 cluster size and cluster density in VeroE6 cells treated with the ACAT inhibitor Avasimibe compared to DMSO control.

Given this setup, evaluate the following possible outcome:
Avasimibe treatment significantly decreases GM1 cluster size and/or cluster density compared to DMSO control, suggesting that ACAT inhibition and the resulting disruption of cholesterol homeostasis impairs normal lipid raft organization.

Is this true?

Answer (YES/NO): NO